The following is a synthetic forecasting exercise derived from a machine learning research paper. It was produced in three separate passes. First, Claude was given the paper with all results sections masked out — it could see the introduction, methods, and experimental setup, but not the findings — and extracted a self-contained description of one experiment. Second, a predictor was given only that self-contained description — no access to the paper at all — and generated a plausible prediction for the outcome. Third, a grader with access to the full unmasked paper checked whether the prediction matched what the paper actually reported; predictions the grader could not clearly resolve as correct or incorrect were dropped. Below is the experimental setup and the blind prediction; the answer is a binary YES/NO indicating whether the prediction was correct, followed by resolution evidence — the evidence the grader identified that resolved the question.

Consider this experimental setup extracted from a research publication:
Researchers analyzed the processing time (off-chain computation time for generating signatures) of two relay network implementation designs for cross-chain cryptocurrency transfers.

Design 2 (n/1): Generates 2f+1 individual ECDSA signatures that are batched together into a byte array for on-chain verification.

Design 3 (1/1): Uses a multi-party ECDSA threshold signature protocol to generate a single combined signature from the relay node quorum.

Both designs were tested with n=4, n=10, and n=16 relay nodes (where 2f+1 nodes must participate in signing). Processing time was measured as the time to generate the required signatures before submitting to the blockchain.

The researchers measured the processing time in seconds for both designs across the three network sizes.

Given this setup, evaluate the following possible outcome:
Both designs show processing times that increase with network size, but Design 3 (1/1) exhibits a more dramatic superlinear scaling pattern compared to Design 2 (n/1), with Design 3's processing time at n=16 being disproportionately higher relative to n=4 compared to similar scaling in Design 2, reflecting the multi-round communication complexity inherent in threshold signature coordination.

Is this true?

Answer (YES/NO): YES